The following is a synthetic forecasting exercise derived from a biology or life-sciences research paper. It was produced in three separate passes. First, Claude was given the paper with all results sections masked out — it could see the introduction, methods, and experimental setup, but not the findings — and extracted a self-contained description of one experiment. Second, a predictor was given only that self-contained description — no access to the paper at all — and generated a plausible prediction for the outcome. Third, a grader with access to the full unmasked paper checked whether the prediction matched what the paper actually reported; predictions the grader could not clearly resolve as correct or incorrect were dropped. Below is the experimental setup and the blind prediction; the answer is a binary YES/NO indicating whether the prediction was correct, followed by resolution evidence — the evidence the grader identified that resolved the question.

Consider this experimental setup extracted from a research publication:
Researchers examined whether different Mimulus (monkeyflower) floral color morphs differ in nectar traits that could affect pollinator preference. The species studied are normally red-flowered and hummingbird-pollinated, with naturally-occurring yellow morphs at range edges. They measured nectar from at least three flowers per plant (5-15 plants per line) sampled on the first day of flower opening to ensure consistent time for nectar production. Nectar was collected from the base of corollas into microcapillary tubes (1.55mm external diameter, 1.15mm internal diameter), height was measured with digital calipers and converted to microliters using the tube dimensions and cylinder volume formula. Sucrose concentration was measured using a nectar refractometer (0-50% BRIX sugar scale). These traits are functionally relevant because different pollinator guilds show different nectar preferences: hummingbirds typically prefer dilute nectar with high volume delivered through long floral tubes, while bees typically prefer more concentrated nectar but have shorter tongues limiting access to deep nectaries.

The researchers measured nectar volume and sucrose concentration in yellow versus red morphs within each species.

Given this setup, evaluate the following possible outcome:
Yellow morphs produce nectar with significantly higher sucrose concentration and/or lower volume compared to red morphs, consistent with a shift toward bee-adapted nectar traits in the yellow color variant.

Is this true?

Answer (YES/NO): NO